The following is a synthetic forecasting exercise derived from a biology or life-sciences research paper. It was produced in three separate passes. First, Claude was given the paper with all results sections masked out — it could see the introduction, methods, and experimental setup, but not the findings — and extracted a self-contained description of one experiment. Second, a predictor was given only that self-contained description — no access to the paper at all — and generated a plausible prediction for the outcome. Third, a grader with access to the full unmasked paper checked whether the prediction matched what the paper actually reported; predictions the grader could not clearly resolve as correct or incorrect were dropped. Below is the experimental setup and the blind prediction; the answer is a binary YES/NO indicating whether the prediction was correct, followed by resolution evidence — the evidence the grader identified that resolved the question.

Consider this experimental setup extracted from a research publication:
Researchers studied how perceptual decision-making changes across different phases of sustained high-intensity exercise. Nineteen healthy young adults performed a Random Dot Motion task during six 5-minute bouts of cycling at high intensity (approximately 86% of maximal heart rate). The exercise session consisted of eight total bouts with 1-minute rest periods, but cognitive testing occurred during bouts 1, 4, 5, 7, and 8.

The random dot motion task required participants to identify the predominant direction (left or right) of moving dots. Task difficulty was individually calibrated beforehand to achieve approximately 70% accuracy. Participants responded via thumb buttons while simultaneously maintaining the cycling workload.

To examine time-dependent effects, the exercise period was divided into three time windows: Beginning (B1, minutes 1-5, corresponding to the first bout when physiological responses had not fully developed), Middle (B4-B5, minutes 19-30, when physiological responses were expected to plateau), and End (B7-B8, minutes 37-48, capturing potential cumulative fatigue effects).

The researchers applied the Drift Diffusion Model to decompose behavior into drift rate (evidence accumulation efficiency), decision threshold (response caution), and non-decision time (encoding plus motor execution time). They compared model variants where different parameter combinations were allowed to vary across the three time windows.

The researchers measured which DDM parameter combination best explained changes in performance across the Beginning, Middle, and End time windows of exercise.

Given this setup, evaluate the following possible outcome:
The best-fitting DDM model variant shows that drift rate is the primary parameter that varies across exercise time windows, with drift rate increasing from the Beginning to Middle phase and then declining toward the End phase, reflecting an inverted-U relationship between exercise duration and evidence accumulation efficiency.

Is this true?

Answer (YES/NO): NO